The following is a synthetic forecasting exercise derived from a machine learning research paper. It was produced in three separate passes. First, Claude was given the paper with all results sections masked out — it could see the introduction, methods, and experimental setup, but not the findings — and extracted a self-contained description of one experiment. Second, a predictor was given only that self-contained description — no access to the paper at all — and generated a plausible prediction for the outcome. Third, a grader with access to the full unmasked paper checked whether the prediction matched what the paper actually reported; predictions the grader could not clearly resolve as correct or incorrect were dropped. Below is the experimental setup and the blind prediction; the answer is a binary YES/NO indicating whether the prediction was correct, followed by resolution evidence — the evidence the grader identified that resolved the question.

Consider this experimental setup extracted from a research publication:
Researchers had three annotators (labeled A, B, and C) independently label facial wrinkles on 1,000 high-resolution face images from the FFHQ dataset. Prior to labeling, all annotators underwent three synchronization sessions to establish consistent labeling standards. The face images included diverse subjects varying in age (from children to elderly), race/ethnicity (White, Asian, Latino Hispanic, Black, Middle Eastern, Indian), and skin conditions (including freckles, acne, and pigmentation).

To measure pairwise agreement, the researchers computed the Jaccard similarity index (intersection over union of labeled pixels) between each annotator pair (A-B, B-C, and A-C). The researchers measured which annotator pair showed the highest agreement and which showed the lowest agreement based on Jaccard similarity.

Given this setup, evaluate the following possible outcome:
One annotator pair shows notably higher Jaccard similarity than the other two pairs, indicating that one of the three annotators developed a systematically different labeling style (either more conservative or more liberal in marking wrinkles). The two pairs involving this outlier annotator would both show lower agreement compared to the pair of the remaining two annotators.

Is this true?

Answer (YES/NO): NO